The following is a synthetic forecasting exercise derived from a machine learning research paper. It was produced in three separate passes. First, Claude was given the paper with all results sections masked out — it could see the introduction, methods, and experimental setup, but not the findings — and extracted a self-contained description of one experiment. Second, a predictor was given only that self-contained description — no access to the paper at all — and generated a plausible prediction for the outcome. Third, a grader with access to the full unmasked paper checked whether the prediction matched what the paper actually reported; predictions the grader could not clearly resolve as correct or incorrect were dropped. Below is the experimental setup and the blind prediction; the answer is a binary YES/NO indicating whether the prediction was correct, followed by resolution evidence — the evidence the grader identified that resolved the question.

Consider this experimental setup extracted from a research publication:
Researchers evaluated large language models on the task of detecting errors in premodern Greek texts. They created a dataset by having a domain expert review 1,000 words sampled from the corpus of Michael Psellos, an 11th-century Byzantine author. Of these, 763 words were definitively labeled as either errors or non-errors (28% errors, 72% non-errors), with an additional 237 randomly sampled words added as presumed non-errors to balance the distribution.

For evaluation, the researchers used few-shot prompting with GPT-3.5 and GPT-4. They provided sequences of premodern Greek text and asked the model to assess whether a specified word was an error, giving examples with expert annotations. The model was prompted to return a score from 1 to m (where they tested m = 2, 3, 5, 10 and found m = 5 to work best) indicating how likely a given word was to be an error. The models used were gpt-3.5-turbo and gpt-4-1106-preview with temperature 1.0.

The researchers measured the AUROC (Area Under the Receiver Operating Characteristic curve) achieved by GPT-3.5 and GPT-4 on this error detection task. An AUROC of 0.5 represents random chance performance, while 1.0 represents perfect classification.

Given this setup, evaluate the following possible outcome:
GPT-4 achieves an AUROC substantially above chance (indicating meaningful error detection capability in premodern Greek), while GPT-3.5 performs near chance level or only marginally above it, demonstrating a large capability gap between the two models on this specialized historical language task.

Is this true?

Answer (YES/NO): NO